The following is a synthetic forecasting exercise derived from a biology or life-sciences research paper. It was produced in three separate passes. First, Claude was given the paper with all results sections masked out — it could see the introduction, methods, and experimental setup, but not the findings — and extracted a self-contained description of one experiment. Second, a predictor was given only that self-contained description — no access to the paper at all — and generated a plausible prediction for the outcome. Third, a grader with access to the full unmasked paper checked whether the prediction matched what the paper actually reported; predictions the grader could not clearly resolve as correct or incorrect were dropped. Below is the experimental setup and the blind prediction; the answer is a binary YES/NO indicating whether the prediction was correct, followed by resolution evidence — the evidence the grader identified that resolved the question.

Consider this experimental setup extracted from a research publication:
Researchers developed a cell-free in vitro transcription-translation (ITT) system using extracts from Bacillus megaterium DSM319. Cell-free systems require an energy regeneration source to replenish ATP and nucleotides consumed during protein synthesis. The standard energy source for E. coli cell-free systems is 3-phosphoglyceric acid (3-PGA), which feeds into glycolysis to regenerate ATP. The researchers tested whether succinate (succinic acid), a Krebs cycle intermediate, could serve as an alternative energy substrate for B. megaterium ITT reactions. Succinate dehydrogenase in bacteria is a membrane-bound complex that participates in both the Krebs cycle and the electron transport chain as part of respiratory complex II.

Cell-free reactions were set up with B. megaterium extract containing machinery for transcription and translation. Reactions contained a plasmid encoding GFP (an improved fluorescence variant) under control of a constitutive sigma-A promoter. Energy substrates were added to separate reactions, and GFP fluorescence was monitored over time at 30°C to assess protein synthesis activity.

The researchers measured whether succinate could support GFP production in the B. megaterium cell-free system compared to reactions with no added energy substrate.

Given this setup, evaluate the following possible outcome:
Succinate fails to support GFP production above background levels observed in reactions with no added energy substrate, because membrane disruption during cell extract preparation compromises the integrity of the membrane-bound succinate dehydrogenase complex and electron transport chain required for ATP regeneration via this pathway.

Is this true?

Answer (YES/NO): NO